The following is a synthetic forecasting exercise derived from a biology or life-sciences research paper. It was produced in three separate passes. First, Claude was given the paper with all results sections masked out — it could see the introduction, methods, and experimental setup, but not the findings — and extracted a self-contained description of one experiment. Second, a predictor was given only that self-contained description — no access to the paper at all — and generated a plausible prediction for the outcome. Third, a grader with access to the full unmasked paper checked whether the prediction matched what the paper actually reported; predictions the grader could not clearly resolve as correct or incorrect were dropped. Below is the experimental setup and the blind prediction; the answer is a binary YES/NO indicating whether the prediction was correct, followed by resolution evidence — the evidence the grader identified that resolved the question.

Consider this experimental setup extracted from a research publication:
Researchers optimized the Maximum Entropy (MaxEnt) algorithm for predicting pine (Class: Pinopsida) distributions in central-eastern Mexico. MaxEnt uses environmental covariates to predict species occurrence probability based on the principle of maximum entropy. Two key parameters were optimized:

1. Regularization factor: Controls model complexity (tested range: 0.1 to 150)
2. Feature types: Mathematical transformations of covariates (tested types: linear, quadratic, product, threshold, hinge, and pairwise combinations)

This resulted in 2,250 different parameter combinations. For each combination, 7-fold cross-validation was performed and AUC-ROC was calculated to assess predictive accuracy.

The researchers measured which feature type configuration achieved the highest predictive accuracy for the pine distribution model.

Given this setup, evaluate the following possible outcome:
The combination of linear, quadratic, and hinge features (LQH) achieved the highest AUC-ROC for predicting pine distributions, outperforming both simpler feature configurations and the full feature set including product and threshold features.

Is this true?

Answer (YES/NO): NO